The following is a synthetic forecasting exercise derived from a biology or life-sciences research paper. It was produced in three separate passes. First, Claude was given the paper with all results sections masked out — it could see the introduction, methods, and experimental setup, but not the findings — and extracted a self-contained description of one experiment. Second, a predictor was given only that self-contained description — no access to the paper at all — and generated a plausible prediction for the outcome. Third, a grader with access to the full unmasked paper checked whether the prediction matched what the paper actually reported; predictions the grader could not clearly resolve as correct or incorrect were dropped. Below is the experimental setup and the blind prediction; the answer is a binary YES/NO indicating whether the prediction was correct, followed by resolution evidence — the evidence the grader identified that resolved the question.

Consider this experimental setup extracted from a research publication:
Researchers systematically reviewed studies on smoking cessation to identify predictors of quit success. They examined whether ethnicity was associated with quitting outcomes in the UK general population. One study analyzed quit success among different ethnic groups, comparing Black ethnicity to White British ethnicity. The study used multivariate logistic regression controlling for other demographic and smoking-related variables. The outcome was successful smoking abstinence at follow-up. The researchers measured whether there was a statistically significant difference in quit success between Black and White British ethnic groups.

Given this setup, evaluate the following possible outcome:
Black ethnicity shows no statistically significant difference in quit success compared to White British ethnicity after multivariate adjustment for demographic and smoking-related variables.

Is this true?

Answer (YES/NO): NO